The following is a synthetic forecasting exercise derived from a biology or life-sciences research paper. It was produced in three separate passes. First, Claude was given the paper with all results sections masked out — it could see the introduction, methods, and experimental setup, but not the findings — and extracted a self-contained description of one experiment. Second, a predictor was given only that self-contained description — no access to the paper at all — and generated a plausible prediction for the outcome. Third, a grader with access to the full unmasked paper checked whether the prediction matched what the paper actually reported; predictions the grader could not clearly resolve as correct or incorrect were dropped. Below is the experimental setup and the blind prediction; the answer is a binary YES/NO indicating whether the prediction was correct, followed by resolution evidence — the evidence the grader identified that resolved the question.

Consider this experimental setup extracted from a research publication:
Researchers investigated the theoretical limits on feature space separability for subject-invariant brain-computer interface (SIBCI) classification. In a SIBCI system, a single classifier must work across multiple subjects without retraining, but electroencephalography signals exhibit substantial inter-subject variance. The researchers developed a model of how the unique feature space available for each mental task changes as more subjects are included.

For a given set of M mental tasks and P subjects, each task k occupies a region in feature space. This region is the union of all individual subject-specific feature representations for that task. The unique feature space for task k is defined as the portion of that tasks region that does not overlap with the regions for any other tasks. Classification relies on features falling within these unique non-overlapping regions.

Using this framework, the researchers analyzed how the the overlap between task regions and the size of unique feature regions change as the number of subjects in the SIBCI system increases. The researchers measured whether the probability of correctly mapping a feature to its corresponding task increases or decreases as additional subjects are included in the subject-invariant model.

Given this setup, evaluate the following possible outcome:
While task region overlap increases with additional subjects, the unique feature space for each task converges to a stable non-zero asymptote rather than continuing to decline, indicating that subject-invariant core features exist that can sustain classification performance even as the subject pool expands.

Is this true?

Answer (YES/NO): NO